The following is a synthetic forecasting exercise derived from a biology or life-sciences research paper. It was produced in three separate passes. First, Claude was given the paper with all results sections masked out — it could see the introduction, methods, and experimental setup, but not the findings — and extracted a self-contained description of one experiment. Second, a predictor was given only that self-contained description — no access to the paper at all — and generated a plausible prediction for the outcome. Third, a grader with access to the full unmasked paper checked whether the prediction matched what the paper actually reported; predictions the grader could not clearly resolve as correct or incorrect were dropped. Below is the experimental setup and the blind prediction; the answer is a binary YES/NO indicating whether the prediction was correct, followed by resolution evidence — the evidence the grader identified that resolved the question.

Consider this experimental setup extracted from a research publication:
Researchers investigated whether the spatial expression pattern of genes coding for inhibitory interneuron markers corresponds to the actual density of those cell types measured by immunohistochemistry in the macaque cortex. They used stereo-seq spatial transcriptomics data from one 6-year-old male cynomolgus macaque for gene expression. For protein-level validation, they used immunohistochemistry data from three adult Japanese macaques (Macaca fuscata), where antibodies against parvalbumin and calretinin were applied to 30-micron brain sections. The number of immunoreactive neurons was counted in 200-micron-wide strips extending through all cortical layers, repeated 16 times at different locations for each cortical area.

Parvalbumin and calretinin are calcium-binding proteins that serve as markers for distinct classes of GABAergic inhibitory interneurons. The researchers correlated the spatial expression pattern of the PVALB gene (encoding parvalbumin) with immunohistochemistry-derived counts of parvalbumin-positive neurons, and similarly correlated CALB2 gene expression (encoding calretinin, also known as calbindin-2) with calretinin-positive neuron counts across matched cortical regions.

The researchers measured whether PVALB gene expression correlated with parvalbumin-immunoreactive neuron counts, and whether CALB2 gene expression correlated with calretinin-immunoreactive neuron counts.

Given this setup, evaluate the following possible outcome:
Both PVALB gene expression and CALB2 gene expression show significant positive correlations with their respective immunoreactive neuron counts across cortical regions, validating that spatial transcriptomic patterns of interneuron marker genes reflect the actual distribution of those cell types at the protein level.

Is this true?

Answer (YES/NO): YES